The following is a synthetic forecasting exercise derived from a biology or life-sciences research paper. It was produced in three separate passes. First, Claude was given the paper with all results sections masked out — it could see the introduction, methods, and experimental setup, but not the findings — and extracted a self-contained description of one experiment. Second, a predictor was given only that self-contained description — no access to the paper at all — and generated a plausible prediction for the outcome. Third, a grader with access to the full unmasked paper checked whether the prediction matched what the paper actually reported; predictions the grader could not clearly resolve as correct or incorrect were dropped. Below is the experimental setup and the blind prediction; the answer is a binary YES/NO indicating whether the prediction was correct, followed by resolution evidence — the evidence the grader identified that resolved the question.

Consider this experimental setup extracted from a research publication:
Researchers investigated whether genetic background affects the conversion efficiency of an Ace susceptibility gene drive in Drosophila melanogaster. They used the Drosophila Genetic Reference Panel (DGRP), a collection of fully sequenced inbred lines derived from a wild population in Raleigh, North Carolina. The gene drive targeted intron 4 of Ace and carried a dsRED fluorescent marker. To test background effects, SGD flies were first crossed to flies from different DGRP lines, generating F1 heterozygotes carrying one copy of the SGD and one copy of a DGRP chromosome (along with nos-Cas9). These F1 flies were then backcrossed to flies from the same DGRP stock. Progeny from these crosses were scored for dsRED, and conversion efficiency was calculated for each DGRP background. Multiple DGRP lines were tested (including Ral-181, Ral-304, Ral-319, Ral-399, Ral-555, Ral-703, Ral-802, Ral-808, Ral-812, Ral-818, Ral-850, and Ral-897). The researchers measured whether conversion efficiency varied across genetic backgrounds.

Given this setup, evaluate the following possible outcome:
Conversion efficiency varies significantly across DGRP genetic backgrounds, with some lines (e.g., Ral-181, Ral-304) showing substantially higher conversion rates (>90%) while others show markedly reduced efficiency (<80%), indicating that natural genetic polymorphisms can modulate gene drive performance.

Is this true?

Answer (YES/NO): NO